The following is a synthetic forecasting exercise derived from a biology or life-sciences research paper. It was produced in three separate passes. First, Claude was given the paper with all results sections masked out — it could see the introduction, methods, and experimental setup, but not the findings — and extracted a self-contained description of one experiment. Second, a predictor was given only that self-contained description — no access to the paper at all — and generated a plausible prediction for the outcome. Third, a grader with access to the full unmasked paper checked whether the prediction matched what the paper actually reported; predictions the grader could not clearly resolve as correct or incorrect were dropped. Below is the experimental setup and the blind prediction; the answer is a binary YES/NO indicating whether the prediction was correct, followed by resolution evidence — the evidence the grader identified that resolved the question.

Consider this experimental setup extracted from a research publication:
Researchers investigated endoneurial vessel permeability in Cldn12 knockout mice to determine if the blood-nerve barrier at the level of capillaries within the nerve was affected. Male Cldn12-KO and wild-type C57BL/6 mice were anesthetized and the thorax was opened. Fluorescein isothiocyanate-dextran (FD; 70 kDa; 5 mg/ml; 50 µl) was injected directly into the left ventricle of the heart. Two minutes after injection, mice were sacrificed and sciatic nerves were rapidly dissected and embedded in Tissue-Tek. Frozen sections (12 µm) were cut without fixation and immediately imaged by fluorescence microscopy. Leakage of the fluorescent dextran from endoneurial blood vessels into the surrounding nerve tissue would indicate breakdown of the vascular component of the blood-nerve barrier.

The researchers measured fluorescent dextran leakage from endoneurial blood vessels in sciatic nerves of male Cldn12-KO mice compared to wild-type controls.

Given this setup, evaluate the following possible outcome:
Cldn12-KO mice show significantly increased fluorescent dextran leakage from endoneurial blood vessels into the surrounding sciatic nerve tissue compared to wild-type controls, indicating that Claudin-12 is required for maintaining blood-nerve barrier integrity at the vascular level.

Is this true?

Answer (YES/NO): NO